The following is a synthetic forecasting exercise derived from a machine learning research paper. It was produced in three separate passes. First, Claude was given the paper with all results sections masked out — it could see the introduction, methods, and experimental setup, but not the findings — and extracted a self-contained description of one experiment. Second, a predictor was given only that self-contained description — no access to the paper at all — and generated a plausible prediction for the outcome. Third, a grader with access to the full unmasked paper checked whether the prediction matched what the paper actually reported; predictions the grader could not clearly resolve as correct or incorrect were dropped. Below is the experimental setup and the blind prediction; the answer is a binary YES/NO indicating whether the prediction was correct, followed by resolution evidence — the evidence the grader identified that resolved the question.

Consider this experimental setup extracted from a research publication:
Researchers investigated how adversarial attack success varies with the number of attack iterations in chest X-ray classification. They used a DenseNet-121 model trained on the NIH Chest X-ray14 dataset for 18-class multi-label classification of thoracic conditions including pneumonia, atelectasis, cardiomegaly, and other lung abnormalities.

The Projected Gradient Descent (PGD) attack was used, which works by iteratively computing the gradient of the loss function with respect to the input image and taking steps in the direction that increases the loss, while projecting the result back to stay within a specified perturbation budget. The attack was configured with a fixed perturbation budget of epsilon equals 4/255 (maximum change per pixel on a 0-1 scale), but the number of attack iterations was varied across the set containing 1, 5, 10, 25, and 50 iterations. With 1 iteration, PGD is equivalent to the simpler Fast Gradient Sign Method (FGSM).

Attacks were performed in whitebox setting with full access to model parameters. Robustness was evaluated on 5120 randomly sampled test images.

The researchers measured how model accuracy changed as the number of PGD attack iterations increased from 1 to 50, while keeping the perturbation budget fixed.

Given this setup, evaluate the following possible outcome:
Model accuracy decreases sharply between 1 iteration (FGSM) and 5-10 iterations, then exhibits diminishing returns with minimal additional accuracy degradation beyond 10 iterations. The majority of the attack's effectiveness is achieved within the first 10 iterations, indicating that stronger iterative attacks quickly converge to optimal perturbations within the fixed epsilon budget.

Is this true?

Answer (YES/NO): NO